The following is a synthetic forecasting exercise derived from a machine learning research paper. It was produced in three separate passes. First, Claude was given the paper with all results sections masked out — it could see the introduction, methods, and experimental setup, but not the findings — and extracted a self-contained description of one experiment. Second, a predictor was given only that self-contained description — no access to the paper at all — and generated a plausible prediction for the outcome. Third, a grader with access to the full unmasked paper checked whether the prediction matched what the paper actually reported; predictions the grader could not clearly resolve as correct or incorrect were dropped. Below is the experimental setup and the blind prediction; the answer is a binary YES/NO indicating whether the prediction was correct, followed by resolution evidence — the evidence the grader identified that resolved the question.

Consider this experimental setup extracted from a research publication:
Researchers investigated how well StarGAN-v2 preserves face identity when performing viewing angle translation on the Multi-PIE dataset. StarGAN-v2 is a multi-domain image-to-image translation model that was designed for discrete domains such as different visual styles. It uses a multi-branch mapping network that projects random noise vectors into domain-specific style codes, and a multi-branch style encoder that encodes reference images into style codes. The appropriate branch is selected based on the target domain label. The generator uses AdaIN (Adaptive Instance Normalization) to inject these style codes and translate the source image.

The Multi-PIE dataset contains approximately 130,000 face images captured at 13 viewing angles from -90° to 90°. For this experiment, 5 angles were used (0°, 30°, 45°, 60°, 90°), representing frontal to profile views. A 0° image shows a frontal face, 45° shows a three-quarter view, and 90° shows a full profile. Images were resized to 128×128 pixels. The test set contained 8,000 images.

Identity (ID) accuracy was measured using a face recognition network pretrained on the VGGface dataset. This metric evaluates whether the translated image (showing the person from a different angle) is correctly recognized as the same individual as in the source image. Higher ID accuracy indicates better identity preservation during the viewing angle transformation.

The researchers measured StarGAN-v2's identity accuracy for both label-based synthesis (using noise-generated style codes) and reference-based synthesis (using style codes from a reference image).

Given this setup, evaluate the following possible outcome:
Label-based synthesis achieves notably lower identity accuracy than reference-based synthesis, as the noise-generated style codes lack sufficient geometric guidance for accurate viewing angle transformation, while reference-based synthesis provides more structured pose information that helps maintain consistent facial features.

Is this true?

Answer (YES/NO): NO